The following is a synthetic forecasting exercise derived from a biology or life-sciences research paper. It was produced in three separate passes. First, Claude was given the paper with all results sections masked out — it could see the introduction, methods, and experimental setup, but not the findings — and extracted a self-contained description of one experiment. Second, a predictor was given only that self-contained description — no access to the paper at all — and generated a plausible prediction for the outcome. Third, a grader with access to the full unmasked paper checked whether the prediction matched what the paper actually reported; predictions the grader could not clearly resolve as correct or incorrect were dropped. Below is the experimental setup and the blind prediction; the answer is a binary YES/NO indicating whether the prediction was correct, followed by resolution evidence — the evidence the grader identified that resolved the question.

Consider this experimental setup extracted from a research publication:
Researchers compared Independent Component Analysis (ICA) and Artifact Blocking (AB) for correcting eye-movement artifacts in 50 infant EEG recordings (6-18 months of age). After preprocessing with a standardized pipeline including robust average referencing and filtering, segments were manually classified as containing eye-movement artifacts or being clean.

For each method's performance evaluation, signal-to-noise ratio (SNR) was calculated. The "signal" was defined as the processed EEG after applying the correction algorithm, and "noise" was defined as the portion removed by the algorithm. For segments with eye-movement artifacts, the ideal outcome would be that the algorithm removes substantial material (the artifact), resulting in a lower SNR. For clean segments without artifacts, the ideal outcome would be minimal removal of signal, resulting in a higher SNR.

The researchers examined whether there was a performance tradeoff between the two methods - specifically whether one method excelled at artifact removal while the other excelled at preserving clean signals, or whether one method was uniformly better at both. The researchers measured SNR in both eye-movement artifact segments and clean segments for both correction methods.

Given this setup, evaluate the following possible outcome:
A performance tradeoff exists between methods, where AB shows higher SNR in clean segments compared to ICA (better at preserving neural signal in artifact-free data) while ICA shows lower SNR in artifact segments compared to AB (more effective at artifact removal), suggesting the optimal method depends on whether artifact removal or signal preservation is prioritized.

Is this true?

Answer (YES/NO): YES